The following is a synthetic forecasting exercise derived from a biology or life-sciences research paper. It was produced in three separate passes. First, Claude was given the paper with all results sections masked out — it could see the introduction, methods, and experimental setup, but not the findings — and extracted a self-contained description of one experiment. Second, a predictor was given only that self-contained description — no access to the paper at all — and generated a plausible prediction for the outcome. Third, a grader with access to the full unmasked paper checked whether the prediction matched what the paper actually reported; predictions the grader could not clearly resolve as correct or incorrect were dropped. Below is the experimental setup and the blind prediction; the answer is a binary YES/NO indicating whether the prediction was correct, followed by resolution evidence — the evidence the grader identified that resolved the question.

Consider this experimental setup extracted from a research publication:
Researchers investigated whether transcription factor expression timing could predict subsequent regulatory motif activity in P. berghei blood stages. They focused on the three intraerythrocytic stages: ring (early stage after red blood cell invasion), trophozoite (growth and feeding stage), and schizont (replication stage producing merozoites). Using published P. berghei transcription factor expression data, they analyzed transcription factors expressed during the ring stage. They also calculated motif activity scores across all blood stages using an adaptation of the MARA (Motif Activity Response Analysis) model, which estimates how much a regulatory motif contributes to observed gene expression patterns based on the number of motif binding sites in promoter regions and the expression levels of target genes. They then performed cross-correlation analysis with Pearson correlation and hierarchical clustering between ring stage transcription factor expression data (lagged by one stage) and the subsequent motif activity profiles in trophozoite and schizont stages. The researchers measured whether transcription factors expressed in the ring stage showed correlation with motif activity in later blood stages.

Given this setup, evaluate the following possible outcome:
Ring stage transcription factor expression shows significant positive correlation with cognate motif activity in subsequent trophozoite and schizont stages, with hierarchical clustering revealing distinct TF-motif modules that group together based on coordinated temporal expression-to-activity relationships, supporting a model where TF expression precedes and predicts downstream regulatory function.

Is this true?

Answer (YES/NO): YES